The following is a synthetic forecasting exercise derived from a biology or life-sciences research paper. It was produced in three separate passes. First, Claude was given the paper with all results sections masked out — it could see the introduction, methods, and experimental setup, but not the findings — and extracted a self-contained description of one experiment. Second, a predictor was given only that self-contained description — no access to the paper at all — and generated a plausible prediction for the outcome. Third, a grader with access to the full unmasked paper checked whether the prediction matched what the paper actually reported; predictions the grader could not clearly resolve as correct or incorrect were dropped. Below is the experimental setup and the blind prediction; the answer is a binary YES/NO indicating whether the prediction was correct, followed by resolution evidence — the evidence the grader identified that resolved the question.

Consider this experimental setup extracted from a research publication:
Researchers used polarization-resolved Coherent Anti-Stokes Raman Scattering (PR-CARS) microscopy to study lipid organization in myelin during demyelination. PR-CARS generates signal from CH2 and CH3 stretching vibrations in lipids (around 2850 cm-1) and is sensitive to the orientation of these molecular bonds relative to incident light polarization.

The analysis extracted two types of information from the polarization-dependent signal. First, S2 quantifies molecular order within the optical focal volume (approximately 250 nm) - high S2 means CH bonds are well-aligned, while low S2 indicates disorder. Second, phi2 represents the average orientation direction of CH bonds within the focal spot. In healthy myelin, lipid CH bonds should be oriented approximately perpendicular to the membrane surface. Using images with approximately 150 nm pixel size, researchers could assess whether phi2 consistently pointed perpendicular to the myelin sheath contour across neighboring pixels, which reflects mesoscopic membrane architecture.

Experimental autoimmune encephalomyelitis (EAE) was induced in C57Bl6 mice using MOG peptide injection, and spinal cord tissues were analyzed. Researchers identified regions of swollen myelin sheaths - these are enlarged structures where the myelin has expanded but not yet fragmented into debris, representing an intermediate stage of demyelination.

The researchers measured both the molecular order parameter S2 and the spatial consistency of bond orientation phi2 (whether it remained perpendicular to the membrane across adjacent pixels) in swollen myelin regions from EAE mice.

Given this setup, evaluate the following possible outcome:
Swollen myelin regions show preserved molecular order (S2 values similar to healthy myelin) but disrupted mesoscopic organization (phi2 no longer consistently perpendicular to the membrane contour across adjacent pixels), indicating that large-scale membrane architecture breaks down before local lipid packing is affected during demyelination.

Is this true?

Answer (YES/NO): NO